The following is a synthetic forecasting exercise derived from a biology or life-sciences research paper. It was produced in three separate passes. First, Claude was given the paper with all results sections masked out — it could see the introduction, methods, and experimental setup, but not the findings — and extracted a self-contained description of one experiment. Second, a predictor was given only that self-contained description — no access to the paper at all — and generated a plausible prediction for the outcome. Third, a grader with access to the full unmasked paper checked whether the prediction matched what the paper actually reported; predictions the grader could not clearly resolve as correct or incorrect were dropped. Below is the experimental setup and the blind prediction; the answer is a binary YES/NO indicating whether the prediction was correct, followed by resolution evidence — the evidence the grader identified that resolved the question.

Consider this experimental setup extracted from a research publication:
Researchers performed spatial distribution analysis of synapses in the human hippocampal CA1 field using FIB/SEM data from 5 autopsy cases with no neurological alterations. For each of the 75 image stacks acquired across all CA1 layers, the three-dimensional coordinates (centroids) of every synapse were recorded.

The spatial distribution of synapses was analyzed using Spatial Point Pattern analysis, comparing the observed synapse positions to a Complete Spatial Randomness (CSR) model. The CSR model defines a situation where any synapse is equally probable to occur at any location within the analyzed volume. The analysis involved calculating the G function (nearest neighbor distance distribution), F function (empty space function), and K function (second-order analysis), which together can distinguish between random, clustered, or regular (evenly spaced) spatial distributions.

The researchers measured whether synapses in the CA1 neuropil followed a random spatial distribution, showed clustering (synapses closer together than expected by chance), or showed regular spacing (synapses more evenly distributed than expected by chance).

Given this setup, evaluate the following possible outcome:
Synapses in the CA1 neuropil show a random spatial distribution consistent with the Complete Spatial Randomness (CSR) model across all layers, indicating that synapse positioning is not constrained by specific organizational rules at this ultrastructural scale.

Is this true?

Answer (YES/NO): YES